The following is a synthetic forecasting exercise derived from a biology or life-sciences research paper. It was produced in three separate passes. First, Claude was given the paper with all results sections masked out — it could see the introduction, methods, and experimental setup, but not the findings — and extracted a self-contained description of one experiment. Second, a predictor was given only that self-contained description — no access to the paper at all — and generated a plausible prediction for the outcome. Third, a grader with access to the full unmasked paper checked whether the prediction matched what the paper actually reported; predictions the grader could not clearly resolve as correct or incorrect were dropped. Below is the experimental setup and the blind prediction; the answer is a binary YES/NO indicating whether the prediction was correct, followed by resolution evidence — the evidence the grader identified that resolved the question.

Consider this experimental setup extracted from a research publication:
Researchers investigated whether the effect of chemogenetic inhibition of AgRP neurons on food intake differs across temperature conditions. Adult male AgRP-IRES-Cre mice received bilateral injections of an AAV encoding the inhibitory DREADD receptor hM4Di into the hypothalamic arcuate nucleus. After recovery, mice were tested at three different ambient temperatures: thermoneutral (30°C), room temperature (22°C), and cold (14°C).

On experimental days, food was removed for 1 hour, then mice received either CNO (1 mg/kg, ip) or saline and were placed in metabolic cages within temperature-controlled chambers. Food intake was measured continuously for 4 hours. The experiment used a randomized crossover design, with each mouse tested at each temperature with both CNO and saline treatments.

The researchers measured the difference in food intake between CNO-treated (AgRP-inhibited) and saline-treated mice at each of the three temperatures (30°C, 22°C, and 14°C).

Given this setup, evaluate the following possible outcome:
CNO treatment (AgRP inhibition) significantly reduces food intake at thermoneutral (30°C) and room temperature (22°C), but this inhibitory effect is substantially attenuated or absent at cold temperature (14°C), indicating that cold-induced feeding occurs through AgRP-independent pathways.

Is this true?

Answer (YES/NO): NO